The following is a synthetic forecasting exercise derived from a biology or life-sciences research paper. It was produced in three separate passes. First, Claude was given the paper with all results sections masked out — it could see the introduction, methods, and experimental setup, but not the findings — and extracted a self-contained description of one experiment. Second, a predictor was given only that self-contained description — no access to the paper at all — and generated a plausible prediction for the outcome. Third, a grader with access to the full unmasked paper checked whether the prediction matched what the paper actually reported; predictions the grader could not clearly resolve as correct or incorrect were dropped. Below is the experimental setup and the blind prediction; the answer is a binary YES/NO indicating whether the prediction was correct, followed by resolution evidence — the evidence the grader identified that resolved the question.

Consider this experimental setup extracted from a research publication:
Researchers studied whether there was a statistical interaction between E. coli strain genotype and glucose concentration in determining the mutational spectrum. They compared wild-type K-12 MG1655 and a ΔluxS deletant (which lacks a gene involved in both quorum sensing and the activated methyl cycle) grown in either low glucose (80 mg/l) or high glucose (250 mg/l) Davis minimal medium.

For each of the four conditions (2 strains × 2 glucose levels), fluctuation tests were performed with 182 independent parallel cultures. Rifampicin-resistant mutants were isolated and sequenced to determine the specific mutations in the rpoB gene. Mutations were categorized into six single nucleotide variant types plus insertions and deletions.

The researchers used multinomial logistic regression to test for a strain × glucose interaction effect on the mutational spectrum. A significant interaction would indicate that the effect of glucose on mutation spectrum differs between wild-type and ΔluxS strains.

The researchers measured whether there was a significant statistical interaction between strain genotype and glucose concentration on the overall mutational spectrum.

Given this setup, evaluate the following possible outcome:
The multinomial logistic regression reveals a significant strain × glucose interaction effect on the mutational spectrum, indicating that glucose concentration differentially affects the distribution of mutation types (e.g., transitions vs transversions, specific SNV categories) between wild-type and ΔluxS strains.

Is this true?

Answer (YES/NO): NO